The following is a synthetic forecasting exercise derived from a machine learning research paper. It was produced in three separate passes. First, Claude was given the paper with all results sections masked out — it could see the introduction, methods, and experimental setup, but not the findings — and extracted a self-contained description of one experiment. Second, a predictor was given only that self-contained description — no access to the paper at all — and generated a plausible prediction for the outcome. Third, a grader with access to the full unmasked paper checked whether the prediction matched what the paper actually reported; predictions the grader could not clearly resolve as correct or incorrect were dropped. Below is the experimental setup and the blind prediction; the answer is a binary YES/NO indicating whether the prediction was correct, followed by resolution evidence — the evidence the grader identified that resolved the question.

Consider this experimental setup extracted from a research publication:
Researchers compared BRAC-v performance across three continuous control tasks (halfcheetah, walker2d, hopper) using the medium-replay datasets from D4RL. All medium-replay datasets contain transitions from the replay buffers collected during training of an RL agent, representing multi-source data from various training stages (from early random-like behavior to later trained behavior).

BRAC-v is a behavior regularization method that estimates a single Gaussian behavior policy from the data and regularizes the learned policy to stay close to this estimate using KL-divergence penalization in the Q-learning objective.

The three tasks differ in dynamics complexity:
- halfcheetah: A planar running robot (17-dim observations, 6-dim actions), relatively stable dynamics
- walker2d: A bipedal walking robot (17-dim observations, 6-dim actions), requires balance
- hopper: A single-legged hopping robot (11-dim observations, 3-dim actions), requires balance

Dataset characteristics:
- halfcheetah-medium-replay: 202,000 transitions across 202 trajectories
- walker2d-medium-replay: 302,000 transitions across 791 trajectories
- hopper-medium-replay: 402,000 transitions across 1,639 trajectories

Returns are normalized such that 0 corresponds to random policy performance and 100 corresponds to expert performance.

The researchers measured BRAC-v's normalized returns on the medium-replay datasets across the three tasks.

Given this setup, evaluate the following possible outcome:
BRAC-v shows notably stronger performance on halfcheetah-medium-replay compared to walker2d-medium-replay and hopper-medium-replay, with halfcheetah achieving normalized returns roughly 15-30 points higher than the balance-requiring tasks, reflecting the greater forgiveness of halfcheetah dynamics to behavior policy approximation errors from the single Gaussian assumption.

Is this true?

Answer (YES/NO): NO